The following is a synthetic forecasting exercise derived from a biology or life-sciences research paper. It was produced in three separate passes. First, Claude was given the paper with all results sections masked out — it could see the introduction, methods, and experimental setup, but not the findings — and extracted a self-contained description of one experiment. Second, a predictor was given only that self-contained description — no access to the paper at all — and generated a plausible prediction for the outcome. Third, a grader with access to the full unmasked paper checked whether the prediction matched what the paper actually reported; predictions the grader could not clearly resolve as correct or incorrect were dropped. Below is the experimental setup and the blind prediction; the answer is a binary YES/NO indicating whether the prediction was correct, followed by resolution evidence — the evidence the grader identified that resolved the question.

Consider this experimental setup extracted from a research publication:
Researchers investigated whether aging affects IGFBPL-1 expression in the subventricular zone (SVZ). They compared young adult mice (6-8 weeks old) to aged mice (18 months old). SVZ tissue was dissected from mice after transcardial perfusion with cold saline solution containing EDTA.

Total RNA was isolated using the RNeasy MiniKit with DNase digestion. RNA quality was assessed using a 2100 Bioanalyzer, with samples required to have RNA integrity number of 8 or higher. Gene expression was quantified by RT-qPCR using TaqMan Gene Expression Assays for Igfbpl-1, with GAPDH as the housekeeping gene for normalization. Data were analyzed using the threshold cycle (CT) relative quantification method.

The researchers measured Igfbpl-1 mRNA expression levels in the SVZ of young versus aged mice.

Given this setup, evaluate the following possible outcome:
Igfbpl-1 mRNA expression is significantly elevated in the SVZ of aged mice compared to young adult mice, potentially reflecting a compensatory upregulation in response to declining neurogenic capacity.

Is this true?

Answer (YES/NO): NO